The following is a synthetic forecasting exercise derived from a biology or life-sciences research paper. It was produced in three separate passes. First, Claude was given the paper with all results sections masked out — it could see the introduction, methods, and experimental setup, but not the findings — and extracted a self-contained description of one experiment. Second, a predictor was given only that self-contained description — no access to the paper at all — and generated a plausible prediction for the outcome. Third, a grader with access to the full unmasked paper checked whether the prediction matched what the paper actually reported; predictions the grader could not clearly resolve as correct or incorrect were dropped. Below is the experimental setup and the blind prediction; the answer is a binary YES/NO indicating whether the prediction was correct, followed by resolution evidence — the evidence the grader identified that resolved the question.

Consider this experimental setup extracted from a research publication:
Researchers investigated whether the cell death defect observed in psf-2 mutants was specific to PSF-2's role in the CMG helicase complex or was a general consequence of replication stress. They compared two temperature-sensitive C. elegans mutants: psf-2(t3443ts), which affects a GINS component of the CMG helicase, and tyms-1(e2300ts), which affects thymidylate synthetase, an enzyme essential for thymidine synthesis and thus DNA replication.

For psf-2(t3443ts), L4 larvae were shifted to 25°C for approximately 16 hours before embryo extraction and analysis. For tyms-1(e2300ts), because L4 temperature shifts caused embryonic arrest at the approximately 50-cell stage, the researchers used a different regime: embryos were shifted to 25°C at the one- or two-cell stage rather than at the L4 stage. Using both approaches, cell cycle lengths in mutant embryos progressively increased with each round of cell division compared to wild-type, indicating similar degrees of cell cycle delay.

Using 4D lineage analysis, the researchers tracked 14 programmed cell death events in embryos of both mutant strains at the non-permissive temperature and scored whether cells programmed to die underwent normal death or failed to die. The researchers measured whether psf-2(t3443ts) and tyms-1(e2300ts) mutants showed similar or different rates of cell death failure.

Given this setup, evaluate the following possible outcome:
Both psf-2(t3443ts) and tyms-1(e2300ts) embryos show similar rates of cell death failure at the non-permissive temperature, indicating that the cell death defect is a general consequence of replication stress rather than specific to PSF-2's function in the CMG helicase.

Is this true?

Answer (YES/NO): NO